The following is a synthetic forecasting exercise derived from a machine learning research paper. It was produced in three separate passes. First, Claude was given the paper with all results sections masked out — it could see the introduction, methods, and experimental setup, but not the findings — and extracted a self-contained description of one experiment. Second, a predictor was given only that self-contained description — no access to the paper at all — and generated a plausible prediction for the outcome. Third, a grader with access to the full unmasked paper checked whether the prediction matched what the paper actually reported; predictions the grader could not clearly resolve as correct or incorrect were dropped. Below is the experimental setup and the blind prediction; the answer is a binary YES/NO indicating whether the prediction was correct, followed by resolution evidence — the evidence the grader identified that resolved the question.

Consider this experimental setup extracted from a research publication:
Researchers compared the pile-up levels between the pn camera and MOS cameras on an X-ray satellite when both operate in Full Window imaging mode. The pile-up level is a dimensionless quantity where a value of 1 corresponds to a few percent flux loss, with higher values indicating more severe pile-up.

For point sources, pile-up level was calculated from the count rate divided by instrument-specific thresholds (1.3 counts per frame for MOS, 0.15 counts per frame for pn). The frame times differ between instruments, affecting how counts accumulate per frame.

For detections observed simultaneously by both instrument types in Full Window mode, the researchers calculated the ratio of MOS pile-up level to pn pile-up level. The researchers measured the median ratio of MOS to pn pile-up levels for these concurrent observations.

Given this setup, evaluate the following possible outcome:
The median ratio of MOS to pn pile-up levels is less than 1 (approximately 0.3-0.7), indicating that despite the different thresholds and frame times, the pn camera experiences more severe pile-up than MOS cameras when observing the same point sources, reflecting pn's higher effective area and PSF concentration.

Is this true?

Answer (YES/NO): NO